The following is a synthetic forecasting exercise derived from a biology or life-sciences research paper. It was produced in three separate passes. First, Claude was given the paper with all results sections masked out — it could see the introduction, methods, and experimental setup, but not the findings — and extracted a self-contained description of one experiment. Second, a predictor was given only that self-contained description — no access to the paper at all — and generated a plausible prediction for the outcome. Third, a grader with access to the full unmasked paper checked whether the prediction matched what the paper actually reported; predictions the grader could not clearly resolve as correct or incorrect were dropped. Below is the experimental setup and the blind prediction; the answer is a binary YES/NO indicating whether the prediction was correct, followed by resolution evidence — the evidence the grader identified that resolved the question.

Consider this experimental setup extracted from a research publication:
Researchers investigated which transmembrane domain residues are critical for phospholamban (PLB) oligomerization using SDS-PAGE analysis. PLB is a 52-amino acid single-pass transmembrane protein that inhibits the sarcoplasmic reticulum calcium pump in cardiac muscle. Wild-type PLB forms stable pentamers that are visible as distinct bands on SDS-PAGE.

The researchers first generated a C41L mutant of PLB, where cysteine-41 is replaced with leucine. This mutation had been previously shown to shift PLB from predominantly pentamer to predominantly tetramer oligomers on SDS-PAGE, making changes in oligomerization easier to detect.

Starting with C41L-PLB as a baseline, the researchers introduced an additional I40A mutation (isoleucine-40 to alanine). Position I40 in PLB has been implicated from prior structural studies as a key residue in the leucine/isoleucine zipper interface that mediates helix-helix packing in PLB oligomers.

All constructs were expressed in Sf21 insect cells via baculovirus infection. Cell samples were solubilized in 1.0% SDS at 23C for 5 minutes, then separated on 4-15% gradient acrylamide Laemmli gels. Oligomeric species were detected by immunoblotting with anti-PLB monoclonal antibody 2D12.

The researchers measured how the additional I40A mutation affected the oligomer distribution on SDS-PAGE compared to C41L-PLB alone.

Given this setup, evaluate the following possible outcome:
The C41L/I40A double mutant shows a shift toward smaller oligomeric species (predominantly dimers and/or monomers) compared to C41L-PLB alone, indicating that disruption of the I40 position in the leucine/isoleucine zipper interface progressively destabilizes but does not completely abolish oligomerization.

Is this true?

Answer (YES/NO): NO